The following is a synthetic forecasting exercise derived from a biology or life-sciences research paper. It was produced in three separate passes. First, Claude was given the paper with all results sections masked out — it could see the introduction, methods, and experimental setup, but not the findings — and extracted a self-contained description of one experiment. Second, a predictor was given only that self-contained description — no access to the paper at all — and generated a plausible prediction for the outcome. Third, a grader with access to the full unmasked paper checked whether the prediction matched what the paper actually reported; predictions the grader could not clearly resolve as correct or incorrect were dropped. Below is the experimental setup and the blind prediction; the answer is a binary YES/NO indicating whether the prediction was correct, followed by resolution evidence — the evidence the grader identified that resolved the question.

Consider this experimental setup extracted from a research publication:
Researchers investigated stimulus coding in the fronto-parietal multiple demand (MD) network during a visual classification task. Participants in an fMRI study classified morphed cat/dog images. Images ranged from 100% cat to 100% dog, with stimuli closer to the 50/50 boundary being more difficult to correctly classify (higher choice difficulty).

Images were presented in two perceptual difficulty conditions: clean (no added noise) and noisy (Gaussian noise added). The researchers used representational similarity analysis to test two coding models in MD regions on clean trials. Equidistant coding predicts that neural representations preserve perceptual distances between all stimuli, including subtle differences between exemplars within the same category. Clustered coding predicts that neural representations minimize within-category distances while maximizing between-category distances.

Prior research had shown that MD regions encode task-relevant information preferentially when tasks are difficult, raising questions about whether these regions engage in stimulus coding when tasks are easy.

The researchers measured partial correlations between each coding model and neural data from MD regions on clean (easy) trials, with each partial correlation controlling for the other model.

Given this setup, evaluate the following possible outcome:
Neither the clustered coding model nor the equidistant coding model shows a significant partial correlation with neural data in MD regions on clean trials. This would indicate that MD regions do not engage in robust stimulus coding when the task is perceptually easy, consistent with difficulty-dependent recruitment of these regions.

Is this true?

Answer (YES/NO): NO